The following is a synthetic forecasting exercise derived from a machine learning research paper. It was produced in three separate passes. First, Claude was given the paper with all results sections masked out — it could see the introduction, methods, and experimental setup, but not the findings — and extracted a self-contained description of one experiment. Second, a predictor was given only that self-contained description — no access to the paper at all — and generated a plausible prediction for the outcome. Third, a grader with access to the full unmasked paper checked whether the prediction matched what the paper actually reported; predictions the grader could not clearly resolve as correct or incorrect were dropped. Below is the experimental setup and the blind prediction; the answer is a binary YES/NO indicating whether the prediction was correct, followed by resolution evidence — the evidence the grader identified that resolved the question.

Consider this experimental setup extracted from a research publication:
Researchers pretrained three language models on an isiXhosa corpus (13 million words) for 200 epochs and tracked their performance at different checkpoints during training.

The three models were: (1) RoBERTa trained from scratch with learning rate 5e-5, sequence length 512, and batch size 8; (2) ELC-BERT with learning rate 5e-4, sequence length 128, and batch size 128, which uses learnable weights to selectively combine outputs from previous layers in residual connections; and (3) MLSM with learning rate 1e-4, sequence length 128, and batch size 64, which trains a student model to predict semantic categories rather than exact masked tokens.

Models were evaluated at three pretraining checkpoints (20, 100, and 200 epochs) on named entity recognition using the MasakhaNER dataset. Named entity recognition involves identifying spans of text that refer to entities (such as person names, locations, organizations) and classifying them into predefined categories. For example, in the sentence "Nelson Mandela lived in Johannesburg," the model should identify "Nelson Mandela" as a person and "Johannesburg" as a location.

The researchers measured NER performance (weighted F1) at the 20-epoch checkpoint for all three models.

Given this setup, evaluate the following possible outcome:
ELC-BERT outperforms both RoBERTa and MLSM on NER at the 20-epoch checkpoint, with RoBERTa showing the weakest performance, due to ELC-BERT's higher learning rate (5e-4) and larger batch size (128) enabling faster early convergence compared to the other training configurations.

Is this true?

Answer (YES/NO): YES